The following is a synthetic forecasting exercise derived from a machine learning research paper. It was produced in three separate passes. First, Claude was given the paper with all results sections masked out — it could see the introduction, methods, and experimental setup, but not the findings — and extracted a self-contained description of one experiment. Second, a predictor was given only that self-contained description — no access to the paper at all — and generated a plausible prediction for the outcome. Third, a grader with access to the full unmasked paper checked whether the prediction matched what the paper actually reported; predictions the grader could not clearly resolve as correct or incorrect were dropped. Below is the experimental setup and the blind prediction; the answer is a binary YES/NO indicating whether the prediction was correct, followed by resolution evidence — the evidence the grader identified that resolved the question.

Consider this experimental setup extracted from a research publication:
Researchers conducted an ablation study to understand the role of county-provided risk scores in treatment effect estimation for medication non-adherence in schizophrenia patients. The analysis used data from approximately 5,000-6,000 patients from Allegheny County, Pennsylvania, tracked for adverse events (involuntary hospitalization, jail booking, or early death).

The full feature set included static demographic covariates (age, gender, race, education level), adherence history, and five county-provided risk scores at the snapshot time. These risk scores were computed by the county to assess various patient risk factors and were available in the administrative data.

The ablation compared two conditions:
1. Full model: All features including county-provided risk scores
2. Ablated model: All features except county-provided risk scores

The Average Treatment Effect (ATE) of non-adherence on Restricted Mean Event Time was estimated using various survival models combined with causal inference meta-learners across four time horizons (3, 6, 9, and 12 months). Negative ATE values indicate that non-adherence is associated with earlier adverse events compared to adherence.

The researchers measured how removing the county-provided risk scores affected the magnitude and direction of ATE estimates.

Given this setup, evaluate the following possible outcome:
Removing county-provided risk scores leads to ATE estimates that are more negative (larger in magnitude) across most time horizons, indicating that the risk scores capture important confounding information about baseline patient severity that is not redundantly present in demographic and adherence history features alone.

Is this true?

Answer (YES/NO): YES